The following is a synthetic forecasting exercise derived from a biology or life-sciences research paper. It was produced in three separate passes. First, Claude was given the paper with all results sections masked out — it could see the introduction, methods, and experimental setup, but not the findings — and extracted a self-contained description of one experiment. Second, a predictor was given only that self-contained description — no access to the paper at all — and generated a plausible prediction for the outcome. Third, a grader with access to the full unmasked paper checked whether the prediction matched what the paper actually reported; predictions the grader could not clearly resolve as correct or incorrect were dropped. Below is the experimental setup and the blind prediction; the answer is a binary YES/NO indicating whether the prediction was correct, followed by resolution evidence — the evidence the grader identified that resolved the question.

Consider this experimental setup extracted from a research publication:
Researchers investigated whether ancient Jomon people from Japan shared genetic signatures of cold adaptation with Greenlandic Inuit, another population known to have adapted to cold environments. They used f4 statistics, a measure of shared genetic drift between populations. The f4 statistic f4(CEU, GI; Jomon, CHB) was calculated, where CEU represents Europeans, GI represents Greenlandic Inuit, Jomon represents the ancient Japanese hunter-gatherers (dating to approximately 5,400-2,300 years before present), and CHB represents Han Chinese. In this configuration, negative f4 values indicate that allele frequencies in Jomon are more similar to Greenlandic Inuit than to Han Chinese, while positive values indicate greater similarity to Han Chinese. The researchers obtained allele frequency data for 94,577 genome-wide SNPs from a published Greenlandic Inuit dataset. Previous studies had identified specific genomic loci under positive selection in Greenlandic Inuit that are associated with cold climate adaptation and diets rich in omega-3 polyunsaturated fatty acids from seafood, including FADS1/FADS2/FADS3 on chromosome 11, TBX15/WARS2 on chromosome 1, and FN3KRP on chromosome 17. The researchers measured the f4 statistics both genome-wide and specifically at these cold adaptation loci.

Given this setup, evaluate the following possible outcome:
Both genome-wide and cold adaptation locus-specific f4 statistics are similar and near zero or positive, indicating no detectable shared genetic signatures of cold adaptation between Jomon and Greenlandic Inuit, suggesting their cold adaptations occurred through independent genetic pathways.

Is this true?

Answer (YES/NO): NO